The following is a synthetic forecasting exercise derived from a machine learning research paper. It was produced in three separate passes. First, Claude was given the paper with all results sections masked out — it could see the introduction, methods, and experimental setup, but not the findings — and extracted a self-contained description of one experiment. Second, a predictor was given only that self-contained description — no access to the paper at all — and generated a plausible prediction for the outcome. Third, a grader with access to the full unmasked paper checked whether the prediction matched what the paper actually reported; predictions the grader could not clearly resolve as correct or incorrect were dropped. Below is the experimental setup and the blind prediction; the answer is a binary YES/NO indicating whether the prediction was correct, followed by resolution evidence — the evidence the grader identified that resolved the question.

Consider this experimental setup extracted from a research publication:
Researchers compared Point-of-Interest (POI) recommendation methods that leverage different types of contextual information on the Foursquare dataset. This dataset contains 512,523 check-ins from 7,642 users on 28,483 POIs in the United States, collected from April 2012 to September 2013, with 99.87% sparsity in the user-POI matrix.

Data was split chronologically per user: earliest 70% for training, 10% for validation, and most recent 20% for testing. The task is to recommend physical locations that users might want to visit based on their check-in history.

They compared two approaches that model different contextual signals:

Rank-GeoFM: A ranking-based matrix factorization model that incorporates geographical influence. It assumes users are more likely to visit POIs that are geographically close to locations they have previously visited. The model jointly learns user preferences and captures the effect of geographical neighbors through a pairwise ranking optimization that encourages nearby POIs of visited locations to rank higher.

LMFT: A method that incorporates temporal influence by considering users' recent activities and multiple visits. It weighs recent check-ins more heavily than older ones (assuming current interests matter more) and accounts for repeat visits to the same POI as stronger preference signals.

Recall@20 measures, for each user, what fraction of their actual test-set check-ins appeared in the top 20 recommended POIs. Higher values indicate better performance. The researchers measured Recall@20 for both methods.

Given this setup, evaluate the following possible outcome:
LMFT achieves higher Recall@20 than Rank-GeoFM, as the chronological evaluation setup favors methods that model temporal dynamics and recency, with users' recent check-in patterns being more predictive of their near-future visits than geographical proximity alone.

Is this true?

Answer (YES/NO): NO